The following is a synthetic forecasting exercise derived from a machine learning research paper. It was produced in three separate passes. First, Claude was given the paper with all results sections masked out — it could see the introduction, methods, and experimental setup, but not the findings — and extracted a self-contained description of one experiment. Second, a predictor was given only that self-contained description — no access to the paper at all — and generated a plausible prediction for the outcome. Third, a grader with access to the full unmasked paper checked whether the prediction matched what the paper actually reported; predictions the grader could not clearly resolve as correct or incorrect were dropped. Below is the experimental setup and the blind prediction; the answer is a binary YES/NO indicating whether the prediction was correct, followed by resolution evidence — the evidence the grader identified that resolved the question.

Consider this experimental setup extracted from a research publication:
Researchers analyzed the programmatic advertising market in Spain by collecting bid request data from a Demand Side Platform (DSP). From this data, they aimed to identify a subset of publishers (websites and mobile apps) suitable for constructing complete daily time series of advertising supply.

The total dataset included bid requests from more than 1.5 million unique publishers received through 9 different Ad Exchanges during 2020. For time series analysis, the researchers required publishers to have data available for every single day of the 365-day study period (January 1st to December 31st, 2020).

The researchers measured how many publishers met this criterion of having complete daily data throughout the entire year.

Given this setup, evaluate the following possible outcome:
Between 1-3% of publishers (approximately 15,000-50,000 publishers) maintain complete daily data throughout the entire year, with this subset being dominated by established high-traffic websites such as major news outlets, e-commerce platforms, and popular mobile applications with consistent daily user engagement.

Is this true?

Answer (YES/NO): NO